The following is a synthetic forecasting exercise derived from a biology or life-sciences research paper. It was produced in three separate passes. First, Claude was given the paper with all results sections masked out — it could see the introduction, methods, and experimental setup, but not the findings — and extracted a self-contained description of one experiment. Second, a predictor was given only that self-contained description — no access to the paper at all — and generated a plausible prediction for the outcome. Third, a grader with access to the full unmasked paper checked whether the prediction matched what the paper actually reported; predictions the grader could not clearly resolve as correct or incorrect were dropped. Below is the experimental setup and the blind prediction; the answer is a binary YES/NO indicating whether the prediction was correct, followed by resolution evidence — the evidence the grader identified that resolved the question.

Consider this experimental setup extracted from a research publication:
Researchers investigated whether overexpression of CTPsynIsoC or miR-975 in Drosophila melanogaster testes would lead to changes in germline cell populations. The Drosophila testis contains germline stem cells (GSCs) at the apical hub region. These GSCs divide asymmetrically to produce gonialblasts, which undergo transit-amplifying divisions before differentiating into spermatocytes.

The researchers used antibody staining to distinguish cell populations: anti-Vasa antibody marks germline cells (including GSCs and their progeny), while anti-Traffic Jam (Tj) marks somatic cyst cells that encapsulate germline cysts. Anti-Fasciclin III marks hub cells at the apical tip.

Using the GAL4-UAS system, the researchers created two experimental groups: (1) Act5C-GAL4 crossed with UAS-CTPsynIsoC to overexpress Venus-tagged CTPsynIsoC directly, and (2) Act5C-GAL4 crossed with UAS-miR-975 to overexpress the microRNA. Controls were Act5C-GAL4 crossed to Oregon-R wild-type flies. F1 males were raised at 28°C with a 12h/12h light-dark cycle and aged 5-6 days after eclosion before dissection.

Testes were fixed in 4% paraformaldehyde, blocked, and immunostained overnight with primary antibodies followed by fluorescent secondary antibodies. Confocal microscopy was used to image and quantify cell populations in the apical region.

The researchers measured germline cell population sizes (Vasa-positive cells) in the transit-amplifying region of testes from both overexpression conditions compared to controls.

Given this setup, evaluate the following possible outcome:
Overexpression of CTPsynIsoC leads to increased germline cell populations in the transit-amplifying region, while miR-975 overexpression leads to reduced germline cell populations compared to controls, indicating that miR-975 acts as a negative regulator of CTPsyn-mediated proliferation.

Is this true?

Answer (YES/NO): NO